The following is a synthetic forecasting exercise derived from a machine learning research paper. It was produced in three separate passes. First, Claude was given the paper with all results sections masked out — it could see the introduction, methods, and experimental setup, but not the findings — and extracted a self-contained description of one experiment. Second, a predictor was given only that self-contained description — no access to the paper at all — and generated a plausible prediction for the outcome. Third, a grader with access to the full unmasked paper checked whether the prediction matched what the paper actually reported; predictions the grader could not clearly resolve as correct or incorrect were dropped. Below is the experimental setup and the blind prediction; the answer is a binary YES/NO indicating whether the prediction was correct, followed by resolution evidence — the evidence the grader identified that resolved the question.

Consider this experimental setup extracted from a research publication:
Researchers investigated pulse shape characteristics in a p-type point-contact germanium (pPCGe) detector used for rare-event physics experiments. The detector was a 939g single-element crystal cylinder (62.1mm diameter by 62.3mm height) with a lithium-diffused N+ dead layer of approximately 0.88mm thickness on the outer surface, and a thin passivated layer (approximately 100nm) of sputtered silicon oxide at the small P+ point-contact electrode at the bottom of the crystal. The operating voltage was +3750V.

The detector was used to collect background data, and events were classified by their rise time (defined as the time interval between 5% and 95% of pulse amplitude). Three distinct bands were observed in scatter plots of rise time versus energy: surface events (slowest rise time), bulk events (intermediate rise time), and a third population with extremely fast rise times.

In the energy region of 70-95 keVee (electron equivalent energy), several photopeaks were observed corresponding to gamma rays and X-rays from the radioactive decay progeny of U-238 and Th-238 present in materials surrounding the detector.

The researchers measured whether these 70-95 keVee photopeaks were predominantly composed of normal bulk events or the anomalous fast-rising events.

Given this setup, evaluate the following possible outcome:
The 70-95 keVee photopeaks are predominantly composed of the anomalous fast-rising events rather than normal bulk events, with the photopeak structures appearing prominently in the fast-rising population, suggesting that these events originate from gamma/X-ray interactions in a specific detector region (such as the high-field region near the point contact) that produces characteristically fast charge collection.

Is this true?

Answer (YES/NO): YES